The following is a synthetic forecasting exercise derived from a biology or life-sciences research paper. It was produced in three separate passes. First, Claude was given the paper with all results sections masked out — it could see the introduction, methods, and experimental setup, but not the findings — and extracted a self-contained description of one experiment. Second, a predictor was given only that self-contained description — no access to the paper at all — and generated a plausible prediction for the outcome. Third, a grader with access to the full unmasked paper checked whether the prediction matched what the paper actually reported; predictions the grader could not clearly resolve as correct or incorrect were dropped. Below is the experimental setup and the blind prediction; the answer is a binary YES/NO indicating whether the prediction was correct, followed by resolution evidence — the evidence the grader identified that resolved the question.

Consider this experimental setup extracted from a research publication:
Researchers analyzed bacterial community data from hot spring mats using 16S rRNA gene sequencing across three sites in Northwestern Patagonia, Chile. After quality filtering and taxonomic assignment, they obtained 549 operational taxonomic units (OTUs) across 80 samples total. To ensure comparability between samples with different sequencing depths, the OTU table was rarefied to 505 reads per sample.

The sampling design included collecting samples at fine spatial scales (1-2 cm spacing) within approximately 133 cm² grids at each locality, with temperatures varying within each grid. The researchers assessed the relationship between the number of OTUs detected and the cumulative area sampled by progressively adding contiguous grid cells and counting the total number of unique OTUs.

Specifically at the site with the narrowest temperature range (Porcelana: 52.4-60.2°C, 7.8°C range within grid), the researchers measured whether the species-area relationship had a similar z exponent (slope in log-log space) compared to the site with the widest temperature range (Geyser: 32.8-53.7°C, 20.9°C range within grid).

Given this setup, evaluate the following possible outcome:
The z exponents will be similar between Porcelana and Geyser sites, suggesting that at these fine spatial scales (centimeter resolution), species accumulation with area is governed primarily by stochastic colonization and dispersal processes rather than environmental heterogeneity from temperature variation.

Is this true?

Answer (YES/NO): NO